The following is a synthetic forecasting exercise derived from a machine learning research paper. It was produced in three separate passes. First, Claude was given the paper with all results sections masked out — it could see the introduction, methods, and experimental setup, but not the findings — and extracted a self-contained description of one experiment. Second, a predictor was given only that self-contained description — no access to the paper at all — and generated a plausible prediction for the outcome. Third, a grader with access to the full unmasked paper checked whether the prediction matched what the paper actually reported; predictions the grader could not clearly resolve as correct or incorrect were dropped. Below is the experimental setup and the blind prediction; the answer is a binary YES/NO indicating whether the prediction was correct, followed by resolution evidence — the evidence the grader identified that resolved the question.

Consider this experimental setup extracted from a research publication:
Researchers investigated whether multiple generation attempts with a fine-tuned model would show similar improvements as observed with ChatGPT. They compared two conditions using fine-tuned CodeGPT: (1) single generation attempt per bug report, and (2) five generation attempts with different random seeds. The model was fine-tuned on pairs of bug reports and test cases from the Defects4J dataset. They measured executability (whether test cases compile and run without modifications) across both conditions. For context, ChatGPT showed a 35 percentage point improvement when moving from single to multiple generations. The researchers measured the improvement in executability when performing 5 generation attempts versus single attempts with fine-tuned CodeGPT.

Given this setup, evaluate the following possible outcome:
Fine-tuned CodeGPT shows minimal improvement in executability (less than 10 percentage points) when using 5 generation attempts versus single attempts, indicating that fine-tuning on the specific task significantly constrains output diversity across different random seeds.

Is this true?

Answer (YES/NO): NO